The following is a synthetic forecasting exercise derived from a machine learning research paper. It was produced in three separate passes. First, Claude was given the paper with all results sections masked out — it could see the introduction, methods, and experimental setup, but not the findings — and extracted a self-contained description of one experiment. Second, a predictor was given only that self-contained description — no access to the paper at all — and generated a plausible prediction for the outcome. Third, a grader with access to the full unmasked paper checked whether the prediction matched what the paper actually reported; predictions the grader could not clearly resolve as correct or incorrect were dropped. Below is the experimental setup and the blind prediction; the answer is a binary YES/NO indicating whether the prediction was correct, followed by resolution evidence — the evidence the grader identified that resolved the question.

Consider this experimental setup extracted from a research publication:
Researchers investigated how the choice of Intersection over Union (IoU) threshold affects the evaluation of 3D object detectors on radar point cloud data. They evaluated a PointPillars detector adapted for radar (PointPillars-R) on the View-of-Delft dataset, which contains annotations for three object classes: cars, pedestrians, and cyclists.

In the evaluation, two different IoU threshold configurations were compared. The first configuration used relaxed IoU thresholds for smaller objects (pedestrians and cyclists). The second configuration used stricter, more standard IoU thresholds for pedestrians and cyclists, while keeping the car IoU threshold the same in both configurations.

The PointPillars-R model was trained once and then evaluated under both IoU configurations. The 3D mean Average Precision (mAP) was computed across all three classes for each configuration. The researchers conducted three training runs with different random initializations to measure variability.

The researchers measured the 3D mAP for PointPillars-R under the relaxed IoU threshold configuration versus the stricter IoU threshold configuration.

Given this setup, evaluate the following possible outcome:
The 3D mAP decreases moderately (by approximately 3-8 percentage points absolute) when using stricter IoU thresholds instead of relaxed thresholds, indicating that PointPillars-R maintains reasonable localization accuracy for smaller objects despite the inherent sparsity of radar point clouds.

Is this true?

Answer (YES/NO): NO